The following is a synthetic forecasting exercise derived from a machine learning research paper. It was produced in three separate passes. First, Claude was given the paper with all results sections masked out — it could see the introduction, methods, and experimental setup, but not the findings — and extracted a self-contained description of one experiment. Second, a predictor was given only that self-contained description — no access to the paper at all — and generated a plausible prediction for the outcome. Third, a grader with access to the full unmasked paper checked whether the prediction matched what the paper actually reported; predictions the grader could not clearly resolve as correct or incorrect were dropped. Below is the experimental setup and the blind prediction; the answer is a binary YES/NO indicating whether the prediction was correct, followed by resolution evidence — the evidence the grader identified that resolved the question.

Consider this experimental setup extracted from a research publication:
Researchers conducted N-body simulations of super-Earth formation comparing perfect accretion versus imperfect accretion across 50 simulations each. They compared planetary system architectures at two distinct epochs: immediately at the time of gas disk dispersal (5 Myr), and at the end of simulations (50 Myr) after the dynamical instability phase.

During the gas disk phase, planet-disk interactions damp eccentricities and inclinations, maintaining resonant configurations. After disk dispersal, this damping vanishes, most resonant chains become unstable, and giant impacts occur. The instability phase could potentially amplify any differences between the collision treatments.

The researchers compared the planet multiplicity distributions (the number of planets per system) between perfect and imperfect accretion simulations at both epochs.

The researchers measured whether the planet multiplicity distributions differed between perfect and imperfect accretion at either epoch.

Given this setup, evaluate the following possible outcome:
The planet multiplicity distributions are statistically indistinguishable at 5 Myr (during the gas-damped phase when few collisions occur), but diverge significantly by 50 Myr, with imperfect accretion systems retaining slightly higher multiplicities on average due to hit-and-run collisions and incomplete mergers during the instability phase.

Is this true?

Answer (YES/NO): NO